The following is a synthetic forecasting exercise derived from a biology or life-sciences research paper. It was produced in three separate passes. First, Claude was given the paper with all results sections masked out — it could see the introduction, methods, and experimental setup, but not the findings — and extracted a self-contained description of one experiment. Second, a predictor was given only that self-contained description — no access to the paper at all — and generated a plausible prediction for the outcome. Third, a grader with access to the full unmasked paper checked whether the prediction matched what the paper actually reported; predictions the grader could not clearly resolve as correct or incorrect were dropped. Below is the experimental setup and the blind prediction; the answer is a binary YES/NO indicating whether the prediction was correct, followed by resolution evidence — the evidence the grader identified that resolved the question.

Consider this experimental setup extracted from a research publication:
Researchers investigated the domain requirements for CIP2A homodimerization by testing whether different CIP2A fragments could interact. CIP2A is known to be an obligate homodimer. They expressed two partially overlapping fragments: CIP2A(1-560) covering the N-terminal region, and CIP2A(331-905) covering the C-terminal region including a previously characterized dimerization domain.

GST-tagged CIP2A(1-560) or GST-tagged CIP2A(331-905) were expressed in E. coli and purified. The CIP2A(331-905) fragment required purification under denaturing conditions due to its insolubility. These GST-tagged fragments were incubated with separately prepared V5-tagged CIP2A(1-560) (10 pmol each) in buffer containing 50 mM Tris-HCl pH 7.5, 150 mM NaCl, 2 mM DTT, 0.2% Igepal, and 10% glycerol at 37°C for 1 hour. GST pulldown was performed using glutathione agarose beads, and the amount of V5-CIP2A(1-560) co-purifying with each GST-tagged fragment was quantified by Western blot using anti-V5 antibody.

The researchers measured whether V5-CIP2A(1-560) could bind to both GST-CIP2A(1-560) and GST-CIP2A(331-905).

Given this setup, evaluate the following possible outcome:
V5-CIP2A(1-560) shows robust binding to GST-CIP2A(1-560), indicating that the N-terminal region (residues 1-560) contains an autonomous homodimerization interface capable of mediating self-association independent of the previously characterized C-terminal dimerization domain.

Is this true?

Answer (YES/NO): NO